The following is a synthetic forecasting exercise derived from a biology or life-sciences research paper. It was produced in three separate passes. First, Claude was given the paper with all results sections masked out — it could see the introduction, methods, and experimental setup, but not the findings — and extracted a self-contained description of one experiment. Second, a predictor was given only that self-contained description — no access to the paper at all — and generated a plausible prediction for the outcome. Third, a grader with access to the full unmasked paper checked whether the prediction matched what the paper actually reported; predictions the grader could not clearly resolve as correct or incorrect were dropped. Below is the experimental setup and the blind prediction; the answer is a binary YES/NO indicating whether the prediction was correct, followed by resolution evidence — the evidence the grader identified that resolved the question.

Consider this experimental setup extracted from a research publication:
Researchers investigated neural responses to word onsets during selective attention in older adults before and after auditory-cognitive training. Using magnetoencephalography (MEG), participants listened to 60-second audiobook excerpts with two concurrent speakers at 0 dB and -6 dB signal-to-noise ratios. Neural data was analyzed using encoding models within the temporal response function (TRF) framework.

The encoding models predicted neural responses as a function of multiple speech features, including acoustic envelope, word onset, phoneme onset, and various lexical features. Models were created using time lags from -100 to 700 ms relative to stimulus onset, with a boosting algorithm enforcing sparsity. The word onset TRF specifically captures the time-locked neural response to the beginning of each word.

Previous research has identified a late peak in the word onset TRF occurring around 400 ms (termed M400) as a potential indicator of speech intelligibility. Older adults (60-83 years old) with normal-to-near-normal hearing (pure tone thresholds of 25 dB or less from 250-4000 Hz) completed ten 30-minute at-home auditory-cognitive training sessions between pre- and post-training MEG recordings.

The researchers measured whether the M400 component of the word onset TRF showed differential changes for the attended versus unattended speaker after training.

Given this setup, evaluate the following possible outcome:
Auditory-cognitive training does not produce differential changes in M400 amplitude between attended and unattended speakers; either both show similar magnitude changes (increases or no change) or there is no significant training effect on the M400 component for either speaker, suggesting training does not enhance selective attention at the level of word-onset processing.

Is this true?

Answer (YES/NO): NO